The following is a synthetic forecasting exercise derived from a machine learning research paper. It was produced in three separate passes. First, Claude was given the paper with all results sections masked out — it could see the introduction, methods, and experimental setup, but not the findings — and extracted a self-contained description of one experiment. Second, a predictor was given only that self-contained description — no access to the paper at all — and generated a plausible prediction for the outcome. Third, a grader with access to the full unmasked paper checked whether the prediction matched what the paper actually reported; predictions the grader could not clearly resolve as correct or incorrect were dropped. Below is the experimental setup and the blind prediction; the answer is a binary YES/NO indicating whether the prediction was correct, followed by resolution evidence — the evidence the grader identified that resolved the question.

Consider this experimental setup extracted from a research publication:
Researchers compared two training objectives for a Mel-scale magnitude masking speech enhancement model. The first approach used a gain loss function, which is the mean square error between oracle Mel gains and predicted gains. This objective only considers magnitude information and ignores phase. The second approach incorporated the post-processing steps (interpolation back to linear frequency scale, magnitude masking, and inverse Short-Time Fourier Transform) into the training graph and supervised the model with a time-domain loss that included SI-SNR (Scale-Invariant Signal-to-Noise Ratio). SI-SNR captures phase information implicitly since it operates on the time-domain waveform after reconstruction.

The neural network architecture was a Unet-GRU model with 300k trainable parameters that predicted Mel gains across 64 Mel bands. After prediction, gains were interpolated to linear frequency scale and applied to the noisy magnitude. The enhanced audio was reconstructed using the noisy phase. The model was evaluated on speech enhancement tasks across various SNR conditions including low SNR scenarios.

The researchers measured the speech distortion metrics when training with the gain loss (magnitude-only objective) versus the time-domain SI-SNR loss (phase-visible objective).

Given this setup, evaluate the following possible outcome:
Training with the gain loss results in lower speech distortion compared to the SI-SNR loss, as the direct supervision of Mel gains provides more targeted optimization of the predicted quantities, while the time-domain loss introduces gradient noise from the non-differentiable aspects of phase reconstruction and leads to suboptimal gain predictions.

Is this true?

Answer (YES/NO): NO